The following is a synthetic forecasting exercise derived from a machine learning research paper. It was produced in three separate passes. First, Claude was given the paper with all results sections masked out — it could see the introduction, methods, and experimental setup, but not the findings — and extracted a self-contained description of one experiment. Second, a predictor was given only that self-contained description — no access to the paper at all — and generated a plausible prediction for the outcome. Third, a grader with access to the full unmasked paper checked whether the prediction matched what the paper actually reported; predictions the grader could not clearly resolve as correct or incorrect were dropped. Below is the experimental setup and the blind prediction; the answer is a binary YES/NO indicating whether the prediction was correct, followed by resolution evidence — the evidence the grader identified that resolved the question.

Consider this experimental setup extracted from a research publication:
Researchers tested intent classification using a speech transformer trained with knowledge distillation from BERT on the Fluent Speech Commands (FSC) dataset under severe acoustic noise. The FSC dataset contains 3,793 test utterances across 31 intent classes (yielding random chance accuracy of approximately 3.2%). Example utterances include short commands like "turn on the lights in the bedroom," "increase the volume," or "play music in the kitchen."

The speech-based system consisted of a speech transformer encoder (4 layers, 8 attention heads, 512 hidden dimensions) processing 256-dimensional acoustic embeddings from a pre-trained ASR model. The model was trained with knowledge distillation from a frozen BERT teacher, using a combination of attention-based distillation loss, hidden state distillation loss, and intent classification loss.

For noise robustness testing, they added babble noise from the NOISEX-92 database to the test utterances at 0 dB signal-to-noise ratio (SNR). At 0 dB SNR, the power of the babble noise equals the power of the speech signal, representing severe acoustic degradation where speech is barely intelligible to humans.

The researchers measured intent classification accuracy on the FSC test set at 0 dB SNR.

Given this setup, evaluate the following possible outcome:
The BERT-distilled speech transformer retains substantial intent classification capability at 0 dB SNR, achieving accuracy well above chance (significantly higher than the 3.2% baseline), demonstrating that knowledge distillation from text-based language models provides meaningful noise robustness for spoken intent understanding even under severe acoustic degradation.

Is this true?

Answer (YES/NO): YES